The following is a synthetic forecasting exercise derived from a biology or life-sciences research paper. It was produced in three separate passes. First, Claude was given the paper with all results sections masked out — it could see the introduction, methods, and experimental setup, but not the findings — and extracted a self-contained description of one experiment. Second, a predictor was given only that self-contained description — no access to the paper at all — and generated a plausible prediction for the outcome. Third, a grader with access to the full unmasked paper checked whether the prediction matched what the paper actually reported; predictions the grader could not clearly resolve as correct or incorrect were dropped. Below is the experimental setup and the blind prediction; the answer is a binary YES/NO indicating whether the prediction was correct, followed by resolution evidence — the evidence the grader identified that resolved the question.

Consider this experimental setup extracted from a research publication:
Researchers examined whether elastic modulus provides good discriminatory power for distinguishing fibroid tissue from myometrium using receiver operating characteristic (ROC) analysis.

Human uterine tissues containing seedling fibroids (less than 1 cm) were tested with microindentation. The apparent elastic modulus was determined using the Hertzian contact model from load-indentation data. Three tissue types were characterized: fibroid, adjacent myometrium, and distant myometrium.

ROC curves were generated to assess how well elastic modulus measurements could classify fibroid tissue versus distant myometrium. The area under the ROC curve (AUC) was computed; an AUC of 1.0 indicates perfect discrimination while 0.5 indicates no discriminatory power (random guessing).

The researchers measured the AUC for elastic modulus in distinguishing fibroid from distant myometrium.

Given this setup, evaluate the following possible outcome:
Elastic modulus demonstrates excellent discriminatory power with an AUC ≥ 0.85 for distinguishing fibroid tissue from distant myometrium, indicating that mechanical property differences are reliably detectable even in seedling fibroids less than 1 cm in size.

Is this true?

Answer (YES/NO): NO